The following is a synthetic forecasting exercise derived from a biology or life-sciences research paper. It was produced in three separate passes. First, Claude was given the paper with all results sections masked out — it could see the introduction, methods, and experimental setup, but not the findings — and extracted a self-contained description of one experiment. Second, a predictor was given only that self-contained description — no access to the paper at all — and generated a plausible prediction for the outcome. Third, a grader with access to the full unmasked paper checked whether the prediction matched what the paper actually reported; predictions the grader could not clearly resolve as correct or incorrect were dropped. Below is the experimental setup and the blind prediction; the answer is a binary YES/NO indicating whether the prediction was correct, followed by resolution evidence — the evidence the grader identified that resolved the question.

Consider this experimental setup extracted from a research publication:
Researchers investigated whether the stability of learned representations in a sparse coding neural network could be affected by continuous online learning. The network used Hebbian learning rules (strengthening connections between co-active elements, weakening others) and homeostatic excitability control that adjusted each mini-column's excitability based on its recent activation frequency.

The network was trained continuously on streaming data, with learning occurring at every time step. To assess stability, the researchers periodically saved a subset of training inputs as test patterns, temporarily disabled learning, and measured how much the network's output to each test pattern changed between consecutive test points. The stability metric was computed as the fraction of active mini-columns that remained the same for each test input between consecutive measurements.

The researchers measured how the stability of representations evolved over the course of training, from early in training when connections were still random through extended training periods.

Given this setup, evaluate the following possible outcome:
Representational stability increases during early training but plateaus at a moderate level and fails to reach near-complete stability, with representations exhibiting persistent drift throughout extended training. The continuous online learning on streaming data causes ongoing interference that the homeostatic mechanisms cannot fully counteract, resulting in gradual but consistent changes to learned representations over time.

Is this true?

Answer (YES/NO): NO